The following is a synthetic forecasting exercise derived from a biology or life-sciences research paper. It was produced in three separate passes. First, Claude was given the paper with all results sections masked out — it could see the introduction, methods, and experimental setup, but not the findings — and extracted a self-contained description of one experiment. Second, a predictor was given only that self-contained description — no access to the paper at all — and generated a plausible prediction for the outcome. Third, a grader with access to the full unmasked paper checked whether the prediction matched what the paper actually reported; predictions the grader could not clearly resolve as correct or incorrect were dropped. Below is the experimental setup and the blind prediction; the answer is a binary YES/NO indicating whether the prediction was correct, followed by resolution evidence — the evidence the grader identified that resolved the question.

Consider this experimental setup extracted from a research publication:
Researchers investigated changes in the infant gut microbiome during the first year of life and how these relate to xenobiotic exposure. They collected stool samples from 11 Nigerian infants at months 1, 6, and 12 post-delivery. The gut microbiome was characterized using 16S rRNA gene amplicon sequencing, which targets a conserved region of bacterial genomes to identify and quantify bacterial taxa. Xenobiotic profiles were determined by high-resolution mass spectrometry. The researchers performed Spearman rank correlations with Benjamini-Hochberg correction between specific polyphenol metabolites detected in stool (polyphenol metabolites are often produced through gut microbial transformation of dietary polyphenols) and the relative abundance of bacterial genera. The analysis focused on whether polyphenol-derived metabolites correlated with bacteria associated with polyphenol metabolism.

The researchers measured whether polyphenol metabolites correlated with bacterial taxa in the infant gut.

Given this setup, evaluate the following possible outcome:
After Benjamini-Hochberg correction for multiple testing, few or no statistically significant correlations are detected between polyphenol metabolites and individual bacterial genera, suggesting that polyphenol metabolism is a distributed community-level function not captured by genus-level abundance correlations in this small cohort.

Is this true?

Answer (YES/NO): NO